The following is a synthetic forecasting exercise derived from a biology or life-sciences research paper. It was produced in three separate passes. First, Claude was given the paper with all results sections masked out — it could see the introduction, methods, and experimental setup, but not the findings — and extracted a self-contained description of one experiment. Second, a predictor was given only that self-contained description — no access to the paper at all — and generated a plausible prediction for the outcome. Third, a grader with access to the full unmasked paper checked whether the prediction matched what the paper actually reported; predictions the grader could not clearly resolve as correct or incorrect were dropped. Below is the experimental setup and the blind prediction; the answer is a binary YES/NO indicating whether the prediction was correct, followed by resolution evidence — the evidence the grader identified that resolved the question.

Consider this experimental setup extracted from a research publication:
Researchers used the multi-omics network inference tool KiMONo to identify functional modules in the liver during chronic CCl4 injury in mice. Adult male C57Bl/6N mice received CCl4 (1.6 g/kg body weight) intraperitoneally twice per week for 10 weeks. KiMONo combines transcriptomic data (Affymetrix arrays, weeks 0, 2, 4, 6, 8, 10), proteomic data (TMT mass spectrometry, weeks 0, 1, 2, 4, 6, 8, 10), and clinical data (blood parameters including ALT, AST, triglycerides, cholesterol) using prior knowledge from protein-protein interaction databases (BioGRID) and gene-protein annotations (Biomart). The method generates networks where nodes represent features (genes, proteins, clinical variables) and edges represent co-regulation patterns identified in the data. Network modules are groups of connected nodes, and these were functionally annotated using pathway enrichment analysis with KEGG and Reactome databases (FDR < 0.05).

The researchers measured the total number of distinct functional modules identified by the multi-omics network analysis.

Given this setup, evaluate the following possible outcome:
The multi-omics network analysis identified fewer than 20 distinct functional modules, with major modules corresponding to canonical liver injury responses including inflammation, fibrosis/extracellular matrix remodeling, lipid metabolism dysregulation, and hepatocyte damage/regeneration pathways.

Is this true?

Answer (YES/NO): NO